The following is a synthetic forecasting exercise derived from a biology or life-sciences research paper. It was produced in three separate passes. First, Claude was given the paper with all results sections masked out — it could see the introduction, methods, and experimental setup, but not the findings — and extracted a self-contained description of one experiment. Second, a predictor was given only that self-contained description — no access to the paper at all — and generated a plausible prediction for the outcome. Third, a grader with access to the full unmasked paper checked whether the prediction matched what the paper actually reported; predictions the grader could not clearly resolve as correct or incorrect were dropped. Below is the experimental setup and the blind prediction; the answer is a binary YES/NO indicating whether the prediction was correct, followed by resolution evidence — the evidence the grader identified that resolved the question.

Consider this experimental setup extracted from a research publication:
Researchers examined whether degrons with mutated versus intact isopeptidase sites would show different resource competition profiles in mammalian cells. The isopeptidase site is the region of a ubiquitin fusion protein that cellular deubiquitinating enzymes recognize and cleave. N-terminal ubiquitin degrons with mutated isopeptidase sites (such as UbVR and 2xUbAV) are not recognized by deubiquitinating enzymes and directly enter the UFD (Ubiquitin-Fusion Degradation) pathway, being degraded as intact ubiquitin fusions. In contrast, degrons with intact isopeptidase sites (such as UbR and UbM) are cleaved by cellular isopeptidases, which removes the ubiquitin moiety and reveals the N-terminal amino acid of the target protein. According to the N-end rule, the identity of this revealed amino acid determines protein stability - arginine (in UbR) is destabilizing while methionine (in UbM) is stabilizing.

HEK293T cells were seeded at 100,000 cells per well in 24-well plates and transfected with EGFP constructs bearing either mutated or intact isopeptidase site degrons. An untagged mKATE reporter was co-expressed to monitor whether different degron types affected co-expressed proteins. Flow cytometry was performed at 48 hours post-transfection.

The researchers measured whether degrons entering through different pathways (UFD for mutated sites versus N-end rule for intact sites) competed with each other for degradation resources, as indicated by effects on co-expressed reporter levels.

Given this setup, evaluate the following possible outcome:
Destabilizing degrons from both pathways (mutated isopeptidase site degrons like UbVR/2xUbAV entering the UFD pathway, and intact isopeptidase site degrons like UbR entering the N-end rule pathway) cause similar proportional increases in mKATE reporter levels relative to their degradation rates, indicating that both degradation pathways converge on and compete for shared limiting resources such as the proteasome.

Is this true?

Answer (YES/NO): NO